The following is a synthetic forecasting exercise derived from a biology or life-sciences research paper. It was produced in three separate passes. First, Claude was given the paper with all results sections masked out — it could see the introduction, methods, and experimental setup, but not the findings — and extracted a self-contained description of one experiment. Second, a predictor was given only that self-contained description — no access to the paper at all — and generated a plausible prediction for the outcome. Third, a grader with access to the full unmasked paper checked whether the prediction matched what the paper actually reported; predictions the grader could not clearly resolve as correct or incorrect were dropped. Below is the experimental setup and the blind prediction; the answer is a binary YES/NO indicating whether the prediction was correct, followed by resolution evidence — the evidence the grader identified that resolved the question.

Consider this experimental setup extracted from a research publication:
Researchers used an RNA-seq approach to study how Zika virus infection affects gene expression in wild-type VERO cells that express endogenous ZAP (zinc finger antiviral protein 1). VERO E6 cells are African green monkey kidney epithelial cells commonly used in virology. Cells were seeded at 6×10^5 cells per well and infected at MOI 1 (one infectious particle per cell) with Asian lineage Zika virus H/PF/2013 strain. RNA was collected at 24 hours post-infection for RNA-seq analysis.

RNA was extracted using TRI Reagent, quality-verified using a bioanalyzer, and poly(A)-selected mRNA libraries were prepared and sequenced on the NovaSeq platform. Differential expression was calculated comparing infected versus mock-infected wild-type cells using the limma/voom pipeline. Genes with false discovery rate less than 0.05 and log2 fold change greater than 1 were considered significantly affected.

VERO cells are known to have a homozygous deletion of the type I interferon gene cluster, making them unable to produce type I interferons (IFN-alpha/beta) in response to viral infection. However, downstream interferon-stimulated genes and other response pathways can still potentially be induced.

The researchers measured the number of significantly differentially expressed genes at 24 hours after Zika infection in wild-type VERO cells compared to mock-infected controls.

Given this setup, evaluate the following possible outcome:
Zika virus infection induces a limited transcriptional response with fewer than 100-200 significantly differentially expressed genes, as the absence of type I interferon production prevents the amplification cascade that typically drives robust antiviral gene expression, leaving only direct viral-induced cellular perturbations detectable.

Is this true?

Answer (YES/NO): NO